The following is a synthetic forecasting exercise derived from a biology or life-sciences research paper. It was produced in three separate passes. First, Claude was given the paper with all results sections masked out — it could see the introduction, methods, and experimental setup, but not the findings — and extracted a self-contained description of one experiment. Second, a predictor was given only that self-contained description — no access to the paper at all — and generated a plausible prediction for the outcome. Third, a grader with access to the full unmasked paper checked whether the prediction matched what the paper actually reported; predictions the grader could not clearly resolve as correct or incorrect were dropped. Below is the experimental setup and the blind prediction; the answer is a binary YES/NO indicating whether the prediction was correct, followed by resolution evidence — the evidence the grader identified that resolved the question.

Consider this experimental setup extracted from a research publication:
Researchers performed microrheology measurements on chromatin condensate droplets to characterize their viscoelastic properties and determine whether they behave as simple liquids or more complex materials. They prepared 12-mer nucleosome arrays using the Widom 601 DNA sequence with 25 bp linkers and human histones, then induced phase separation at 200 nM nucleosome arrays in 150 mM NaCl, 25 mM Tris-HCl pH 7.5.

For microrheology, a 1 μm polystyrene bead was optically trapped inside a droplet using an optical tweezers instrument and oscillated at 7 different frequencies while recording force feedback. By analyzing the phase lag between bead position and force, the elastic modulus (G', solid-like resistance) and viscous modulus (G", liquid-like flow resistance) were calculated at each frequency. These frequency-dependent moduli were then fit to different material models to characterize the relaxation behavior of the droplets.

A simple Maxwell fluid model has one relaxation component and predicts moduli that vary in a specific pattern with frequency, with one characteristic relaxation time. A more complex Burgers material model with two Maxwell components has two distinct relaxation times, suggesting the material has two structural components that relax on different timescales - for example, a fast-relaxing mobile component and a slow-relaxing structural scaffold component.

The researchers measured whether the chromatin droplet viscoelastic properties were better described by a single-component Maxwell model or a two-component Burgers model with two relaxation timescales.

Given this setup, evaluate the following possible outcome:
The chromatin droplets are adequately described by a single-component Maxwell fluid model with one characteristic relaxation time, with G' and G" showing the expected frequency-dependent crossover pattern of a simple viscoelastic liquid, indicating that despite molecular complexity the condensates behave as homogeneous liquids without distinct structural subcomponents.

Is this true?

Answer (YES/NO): NO